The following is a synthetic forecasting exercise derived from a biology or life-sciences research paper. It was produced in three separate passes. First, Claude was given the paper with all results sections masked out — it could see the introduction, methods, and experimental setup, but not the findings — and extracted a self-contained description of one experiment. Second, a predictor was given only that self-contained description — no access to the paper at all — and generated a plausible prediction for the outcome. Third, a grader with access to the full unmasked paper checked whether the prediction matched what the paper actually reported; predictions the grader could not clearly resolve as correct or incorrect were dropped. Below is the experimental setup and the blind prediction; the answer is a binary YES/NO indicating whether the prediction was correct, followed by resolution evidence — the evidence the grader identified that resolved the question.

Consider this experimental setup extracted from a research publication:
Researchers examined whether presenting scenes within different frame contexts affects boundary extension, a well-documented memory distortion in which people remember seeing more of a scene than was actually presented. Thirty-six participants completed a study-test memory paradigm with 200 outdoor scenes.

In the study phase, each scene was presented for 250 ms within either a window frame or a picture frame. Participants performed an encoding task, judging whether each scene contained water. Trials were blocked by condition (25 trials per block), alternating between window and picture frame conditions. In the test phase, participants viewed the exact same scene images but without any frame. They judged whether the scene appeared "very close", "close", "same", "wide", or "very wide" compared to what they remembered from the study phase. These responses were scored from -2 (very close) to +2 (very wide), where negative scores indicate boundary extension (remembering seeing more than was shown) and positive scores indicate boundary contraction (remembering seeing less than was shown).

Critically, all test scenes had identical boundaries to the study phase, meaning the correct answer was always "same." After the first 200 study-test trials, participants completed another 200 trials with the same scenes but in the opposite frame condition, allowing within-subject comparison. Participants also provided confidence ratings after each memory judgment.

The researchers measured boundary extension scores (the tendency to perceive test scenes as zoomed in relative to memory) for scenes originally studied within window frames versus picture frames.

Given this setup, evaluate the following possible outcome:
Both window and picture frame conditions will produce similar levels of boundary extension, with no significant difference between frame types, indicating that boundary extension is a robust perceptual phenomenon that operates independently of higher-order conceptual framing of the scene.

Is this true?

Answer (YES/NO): NO